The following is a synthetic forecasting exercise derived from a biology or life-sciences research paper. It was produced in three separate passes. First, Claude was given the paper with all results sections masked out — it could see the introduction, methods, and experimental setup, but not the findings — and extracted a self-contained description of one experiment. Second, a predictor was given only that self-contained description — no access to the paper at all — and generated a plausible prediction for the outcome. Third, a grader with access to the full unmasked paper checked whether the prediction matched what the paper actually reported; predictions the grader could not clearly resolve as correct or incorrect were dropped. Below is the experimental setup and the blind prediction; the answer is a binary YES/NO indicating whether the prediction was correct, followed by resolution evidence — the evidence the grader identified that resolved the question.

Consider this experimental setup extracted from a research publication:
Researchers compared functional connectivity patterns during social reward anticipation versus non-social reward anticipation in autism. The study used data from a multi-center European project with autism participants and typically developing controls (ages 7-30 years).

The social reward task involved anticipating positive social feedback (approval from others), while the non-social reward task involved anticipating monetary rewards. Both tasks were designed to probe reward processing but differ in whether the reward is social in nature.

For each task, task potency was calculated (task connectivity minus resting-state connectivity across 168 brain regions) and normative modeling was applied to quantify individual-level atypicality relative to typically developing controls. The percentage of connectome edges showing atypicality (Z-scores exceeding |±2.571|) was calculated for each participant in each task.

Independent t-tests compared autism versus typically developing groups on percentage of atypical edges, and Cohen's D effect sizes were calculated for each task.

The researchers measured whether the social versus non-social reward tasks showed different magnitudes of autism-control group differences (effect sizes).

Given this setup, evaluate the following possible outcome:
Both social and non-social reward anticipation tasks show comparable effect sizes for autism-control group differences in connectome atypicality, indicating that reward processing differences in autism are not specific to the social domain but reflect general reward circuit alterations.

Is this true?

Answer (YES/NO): YES